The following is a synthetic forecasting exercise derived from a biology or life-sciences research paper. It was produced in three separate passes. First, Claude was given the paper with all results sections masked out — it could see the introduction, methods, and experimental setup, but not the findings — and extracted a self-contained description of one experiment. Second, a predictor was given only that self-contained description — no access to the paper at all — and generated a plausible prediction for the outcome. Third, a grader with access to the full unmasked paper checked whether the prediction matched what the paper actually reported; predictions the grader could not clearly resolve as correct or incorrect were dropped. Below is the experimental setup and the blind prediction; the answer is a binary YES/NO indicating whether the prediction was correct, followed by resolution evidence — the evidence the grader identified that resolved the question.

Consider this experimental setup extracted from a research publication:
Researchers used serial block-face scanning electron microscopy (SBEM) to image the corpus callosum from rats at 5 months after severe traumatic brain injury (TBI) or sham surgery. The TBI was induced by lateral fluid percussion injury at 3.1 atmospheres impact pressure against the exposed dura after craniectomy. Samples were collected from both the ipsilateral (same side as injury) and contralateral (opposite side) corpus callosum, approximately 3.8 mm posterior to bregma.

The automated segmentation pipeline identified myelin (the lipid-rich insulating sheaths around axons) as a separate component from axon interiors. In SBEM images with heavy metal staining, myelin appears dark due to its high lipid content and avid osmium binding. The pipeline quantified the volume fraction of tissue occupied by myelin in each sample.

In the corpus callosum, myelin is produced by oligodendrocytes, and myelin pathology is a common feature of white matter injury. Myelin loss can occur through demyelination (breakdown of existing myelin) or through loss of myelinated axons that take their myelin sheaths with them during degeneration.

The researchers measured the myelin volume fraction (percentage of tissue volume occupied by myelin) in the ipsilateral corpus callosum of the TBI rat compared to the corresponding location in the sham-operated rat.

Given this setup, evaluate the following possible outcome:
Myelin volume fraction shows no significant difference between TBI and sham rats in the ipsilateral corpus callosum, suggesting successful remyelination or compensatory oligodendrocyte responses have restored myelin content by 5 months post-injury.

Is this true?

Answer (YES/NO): NO